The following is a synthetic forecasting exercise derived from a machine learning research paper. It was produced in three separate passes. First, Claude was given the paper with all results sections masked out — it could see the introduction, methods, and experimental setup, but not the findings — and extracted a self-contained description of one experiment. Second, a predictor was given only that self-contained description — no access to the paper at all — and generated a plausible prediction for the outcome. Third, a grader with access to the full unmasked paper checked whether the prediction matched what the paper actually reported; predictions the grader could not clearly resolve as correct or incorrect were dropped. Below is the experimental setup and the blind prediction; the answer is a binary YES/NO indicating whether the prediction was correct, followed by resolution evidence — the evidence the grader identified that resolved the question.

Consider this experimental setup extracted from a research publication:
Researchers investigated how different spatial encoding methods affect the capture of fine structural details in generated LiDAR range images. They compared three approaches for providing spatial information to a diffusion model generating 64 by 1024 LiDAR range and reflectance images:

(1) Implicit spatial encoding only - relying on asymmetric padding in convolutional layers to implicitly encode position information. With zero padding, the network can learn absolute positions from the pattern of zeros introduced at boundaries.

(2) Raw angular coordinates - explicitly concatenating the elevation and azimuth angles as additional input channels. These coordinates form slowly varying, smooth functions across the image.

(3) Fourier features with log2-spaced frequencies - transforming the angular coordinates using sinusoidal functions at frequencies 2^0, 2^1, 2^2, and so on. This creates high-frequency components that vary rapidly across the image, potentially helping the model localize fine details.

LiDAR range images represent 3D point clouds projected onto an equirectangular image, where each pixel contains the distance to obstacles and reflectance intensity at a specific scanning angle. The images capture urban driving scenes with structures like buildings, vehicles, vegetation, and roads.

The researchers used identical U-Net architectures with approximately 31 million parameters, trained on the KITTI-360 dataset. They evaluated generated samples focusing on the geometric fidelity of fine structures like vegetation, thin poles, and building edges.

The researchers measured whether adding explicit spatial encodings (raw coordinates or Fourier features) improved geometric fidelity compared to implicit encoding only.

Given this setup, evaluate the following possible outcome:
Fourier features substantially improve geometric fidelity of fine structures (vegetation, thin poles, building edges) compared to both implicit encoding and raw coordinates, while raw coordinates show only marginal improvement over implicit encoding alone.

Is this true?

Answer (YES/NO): NO